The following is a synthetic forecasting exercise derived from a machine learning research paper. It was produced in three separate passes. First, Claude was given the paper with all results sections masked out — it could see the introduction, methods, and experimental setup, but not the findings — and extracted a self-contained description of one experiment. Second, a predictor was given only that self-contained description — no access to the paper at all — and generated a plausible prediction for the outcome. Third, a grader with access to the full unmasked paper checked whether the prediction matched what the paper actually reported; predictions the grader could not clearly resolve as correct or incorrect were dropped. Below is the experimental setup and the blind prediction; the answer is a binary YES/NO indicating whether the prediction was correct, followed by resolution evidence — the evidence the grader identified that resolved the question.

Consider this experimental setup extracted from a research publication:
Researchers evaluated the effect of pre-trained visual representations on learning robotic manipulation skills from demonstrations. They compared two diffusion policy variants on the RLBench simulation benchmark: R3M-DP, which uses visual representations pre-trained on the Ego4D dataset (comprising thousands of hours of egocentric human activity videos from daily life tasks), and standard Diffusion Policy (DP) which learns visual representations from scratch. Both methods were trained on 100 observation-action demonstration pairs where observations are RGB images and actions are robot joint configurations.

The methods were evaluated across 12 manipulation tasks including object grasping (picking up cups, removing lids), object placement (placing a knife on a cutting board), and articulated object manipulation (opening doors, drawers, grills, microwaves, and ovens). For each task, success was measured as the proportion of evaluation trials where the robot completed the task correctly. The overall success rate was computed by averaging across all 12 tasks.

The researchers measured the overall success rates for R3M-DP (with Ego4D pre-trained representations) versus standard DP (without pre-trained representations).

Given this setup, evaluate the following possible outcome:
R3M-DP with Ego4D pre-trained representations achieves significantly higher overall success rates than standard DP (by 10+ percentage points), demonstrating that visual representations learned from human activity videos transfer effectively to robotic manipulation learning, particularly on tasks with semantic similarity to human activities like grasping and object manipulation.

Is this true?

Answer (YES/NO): NO